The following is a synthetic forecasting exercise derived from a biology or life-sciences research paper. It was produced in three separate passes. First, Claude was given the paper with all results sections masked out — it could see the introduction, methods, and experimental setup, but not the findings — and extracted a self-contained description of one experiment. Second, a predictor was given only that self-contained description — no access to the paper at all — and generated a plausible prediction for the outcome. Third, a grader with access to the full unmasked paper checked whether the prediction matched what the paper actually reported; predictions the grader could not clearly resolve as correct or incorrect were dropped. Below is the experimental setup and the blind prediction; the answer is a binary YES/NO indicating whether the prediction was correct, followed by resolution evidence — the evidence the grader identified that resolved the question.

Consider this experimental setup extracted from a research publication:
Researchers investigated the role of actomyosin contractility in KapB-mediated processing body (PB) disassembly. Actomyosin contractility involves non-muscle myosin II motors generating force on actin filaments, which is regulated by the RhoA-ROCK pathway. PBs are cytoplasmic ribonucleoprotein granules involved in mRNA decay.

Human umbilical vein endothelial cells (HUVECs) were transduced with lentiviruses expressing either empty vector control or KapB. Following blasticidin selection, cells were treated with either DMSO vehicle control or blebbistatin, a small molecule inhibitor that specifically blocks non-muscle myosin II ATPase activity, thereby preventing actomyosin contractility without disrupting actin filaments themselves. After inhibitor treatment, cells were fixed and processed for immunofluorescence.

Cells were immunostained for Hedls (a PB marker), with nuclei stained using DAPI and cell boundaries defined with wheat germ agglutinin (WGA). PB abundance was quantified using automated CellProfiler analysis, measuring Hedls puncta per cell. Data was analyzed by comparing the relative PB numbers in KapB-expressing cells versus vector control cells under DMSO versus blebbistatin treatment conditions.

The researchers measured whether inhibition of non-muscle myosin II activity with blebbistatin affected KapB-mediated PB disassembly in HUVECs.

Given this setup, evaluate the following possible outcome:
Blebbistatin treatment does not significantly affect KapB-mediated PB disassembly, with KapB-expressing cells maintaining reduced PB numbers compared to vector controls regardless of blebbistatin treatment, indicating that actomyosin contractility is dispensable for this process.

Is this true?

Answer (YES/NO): NO